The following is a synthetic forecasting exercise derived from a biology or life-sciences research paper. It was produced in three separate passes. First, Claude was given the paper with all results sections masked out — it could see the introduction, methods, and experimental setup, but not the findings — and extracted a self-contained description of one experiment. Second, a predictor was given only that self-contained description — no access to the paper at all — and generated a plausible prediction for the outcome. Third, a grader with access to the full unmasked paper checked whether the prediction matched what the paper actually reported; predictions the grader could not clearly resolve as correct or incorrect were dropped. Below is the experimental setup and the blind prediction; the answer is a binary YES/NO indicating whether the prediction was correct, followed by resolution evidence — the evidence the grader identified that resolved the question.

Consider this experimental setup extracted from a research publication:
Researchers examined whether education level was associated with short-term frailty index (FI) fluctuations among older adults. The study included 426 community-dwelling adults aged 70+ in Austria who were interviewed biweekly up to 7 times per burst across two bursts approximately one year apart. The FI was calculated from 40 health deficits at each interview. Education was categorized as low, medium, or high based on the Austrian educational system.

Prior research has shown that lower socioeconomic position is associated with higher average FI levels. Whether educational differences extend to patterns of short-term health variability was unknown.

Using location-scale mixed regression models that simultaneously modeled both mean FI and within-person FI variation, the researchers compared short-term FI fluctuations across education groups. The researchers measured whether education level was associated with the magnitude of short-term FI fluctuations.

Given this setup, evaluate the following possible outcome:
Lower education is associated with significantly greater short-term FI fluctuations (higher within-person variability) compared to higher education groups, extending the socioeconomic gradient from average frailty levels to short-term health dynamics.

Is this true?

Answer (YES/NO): YES